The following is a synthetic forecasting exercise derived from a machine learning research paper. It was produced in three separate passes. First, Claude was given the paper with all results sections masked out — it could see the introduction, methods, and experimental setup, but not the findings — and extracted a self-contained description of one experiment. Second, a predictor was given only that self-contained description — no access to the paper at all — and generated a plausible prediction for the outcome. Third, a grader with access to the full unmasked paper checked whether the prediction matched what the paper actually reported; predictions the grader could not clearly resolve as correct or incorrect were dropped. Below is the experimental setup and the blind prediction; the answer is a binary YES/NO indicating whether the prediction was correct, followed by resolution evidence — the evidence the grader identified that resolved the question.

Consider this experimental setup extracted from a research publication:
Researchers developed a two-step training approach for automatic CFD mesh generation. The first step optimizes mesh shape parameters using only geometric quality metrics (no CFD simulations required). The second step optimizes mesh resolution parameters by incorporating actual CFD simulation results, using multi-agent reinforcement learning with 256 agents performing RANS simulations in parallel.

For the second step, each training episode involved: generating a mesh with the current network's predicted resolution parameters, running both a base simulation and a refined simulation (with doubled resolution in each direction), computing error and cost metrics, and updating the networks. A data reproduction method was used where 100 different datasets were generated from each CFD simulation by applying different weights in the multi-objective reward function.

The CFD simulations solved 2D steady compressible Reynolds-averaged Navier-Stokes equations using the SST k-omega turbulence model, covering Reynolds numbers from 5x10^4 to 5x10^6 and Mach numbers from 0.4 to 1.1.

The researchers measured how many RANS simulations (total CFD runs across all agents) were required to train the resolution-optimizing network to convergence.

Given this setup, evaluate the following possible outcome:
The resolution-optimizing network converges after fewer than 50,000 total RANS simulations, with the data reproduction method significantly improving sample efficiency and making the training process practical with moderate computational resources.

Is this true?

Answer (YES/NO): NO